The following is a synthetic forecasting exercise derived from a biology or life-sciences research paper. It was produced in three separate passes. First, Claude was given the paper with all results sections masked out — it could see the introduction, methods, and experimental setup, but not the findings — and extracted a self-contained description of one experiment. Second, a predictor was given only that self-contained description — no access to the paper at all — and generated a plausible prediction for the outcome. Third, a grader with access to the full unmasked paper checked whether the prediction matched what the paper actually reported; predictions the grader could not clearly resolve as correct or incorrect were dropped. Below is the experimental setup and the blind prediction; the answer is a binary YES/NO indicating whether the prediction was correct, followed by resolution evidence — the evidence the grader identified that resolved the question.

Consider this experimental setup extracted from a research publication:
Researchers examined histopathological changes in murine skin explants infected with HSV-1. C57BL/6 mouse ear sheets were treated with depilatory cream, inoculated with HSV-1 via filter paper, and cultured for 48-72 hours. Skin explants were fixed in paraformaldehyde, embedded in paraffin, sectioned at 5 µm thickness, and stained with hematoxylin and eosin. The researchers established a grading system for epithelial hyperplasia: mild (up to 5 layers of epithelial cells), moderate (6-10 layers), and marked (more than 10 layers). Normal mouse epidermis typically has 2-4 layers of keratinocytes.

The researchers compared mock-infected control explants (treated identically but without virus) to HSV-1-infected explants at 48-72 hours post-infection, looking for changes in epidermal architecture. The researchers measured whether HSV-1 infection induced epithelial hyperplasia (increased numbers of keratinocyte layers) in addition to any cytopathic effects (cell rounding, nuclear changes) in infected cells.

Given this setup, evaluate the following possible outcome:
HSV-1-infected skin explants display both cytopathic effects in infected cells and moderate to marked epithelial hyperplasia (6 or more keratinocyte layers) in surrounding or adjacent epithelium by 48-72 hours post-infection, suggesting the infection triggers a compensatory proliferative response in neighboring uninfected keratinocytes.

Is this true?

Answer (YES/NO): YES